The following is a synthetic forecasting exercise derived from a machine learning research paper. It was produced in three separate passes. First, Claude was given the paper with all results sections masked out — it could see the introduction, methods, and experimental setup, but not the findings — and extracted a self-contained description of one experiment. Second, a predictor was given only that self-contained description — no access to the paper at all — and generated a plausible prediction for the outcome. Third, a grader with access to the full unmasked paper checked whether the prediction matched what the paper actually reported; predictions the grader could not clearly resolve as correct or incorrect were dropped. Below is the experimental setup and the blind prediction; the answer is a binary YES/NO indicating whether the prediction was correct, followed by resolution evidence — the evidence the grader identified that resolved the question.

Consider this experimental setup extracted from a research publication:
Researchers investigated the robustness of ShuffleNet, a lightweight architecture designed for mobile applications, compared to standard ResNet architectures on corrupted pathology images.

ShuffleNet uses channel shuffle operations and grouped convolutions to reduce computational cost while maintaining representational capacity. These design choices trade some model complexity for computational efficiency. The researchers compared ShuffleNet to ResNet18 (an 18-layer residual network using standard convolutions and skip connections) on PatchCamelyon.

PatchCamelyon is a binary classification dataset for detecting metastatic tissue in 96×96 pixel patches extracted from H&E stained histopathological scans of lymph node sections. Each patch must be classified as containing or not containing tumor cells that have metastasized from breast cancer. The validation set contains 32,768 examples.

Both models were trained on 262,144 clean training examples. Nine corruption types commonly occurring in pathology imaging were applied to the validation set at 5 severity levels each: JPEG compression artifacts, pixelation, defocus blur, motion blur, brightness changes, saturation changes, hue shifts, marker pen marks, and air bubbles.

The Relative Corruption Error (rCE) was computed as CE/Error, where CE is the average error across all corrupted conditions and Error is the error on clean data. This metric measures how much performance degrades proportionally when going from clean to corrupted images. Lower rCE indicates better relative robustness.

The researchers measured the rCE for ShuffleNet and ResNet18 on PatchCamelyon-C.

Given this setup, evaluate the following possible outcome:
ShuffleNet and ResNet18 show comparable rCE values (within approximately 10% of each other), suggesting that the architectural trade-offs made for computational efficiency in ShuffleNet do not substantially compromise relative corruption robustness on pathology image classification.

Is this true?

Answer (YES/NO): NO